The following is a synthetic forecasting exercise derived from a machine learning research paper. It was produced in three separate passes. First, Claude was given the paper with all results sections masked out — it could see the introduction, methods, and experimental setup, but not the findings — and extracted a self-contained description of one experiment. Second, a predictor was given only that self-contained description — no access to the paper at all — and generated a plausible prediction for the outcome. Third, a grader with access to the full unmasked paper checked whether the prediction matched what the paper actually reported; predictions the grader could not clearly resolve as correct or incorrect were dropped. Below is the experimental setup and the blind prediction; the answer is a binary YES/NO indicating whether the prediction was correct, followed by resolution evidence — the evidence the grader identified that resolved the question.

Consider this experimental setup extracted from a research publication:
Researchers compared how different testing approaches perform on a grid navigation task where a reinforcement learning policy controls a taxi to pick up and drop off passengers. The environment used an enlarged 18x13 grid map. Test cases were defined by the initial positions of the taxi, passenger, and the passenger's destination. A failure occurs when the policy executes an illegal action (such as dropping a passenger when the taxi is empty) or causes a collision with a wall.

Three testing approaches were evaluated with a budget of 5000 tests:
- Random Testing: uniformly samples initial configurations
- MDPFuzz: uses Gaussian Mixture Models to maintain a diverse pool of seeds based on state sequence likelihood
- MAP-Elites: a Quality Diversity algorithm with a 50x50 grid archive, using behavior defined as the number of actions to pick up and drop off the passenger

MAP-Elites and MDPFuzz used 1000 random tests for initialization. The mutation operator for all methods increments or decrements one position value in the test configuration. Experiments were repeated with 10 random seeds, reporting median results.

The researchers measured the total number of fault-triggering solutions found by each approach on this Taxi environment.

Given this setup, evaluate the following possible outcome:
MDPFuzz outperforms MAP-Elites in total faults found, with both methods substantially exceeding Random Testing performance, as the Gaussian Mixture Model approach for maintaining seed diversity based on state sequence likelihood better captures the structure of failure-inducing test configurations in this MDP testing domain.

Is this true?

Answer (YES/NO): NO